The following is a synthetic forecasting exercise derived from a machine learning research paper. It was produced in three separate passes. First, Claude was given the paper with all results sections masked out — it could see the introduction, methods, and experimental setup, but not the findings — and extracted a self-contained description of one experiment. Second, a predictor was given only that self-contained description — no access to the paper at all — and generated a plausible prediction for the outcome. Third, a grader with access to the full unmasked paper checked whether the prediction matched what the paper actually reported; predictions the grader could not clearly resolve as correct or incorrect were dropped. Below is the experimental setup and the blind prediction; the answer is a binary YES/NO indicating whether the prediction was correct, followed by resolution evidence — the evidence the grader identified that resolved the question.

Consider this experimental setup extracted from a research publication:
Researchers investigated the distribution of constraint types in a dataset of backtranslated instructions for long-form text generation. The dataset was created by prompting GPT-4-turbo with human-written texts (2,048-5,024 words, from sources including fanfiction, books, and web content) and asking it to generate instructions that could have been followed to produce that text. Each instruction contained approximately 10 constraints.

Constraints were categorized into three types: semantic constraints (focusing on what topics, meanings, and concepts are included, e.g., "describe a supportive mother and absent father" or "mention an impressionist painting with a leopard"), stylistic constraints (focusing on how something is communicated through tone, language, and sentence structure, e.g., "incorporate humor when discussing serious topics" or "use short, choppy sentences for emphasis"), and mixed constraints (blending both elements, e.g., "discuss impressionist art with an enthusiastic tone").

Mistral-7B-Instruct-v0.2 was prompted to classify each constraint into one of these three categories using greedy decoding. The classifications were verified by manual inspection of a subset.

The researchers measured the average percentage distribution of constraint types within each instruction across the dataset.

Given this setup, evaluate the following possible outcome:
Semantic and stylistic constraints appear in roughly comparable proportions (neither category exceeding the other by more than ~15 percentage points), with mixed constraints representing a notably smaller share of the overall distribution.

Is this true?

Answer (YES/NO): NO